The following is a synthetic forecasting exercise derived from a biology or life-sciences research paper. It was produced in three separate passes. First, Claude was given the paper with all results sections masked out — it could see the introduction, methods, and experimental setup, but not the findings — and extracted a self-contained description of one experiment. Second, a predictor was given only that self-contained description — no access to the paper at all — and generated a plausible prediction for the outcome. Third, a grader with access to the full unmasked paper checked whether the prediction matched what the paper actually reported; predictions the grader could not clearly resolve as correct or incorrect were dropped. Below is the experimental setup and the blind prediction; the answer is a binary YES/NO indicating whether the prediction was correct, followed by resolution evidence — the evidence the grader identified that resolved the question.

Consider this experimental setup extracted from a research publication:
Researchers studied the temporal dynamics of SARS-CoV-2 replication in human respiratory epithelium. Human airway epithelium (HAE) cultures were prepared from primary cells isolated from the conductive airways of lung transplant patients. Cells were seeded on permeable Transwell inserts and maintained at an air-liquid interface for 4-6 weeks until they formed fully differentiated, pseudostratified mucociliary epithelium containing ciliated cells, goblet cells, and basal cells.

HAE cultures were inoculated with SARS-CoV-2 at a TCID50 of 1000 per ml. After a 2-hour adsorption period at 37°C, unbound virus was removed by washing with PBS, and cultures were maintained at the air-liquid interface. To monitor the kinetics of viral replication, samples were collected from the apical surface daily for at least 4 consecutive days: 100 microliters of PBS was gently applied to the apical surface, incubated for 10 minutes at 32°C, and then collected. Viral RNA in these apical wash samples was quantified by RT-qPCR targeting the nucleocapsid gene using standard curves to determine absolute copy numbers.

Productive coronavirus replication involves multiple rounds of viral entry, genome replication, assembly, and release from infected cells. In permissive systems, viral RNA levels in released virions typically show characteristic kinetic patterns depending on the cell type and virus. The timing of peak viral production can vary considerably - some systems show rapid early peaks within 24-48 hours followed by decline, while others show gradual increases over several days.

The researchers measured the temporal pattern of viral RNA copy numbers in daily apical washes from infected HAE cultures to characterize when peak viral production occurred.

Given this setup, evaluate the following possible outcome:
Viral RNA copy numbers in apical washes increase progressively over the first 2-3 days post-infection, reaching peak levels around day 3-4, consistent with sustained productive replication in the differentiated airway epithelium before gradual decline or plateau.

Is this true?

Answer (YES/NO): NO